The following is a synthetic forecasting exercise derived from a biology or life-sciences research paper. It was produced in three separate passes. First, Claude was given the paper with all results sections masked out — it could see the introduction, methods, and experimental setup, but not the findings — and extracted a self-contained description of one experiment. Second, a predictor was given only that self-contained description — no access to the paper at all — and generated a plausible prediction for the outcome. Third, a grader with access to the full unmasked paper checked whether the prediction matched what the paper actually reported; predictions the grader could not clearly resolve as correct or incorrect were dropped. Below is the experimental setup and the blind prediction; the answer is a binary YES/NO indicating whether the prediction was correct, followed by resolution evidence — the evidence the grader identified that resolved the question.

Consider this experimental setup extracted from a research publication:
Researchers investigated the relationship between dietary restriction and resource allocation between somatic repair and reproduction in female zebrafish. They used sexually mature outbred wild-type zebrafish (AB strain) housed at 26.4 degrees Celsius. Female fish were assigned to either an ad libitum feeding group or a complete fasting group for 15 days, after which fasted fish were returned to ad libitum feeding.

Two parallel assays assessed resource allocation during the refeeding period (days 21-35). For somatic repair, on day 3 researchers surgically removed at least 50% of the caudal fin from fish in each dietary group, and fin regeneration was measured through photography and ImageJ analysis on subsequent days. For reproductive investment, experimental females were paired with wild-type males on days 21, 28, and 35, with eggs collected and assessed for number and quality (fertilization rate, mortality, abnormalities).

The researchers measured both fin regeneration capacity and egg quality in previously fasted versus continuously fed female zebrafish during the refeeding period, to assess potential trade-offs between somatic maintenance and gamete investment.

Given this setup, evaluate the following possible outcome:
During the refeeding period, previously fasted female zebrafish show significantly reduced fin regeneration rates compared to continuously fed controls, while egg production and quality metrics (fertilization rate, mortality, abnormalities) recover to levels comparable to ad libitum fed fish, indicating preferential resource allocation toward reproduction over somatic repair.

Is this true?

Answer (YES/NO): NO